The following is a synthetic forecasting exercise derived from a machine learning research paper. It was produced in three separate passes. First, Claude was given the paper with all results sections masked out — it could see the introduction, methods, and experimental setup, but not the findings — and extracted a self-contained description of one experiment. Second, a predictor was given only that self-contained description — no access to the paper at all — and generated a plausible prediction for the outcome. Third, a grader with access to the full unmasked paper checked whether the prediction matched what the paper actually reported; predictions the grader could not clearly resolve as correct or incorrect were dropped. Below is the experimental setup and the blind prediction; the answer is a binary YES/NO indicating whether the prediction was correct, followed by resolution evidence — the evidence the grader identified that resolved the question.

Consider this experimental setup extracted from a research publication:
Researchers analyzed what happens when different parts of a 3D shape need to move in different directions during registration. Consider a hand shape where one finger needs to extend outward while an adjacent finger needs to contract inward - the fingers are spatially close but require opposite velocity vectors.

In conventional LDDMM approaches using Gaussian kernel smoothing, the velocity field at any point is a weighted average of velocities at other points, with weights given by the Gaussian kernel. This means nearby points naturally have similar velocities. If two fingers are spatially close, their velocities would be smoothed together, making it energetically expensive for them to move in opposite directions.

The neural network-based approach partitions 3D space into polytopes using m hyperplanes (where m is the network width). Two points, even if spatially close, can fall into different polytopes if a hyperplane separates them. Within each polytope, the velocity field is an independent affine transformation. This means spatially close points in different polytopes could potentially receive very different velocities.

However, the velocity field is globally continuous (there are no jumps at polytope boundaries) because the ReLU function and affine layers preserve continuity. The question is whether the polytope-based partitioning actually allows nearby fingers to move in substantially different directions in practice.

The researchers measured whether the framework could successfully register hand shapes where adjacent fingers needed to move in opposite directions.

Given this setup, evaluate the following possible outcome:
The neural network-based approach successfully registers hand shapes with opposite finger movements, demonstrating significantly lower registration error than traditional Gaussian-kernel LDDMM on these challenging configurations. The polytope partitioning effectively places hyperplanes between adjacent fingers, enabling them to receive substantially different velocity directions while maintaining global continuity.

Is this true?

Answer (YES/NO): YES